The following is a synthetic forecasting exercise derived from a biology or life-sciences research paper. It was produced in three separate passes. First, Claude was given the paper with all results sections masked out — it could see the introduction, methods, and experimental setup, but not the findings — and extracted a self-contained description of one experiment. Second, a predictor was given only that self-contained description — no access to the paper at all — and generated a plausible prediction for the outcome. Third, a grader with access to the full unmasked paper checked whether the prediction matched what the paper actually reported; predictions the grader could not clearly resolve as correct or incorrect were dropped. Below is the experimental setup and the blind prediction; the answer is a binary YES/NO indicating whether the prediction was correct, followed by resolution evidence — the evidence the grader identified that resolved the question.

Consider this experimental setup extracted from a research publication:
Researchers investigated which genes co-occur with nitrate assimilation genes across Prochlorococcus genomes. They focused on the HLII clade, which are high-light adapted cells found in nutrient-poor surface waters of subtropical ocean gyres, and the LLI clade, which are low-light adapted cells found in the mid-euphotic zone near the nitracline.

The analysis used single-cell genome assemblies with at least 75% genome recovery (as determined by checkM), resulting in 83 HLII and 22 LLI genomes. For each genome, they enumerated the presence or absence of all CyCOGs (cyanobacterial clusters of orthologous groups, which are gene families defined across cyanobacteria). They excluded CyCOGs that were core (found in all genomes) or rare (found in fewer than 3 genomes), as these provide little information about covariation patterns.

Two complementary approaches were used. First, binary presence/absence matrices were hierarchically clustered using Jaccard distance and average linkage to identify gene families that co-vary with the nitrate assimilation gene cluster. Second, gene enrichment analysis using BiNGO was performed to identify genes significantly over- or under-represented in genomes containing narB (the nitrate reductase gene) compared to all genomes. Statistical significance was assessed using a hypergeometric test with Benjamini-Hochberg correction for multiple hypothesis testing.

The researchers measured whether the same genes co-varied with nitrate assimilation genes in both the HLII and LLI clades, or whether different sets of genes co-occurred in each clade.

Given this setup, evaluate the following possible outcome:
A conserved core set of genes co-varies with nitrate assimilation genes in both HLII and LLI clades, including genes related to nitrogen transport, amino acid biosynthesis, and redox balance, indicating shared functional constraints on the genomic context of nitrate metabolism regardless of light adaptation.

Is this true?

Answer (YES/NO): NO